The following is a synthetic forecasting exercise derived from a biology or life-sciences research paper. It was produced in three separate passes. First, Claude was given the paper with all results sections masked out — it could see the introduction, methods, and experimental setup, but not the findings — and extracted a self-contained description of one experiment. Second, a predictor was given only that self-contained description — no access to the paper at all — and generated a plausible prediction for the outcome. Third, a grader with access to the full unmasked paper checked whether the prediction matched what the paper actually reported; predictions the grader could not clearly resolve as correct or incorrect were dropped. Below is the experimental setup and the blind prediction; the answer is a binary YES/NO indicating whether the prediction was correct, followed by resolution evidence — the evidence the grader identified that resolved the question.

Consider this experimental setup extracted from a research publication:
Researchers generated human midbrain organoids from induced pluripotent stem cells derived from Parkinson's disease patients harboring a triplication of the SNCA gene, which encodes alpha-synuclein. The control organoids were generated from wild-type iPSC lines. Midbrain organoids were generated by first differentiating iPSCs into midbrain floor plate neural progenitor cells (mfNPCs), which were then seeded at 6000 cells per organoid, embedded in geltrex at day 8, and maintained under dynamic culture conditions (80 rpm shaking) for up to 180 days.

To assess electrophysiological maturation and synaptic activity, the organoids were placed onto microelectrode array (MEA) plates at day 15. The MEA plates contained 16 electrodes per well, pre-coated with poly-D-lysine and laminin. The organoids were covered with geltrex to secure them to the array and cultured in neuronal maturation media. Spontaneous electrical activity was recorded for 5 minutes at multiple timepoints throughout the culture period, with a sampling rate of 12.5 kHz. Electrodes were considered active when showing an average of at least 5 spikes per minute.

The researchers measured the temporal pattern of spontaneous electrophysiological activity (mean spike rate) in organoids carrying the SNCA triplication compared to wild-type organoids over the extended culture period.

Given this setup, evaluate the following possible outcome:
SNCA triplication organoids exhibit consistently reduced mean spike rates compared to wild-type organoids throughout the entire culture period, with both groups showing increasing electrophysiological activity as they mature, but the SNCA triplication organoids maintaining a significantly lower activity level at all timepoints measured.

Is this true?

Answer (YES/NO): NO